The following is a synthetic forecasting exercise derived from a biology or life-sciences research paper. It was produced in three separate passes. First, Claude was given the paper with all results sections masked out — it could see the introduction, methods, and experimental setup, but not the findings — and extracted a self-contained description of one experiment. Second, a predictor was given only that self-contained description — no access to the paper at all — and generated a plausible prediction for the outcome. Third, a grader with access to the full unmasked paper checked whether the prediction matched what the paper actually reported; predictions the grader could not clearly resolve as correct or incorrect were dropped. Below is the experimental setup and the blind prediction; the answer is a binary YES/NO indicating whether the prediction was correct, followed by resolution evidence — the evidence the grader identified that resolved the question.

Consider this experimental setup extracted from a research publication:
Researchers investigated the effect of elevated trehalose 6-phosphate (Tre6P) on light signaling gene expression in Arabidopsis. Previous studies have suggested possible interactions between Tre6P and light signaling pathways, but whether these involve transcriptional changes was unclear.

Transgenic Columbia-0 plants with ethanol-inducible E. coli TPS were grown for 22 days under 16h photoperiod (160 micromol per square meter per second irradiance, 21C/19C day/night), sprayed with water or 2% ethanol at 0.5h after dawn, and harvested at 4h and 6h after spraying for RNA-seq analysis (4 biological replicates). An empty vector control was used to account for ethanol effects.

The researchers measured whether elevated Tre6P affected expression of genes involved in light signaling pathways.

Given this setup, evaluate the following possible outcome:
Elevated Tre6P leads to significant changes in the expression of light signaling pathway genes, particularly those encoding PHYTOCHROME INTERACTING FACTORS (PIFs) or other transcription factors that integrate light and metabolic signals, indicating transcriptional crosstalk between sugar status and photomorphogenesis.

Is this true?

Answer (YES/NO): YES